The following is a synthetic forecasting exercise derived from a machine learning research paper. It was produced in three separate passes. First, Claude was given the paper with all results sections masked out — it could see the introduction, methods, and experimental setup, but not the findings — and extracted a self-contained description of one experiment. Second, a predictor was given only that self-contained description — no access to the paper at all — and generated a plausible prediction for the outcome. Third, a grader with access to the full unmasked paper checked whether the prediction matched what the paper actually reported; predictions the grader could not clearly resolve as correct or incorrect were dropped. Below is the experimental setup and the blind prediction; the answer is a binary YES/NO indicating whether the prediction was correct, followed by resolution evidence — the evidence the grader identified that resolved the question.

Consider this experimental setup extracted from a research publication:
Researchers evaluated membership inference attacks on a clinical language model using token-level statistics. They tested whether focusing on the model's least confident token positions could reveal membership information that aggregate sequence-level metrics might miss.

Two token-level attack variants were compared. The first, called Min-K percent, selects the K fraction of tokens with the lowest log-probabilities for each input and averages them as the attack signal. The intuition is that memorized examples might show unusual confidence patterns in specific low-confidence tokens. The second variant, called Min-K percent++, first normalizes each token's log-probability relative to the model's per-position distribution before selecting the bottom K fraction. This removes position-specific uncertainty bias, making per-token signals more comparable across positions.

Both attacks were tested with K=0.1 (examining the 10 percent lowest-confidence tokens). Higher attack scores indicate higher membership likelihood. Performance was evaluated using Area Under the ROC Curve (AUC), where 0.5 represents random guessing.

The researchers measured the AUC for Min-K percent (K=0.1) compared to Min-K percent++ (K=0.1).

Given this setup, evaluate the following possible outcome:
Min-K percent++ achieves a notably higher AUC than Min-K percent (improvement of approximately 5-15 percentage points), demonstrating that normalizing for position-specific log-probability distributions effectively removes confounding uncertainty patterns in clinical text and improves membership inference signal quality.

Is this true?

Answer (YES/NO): NO